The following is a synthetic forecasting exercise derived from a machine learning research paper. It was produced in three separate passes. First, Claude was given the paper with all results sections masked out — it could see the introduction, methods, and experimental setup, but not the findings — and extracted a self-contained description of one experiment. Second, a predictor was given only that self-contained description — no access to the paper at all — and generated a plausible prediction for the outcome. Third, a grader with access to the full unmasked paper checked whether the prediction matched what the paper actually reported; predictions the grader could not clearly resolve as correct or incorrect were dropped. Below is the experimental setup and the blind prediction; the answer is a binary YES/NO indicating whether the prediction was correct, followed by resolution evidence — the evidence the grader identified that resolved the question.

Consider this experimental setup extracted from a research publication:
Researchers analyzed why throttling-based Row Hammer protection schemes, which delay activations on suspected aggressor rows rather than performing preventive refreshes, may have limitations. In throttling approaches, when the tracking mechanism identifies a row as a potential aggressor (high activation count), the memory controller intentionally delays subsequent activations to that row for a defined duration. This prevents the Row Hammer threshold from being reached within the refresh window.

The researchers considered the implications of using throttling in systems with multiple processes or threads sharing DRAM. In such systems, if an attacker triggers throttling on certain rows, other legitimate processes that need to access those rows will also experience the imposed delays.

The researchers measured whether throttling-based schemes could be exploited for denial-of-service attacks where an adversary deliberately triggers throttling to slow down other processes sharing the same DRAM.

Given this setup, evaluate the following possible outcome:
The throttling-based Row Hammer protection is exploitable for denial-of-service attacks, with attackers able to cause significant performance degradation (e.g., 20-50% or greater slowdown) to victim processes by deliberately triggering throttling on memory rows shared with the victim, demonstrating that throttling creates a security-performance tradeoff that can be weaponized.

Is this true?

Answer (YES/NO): NO